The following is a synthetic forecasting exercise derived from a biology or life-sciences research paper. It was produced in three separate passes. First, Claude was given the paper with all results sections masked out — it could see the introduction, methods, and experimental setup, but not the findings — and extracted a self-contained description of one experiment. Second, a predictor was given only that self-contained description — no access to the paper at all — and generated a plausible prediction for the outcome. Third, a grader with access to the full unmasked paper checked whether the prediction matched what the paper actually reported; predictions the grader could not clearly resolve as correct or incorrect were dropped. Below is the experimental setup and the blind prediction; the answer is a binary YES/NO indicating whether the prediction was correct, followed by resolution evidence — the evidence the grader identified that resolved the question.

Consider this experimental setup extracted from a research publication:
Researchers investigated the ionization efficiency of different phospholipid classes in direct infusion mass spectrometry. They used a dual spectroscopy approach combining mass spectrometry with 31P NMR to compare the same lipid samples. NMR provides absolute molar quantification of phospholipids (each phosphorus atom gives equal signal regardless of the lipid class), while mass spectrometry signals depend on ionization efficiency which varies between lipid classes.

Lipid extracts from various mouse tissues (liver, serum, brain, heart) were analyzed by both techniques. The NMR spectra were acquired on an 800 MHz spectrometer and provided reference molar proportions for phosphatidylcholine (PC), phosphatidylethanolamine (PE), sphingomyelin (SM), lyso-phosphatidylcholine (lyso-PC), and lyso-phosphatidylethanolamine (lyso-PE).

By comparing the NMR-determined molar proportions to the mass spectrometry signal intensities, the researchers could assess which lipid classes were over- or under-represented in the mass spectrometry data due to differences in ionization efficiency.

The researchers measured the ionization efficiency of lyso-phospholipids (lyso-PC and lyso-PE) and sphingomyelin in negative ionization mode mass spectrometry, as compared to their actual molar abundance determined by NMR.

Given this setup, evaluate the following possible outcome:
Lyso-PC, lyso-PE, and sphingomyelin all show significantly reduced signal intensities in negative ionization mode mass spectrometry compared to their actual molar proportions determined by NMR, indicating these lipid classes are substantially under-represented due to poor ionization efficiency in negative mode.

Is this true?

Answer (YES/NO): NO